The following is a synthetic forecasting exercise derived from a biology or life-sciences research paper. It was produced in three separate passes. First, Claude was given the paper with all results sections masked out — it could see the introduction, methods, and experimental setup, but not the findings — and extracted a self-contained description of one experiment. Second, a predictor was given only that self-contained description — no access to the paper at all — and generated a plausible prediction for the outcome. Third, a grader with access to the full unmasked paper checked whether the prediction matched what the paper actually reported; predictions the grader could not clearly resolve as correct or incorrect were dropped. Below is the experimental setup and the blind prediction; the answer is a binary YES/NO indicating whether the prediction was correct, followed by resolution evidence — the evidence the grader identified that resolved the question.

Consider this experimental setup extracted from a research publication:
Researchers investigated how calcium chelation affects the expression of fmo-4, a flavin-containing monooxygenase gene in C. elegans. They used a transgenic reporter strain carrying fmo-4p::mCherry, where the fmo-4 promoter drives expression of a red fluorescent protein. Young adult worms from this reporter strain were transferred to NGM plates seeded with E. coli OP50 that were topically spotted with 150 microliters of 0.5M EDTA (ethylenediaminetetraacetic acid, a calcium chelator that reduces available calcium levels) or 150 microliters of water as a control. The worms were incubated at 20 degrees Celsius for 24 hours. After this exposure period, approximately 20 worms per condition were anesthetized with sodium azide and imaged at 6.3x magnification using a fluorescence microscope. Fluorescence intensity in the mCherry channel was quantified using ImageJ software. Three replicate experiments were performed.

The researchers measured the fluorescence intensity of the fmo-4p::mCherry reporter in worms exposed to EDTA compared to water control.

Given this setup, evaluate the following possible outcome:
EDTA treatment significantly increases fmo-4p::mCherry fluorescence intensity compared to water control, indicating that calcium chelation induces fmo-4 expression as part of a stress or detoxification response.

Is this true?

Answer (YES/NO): YES